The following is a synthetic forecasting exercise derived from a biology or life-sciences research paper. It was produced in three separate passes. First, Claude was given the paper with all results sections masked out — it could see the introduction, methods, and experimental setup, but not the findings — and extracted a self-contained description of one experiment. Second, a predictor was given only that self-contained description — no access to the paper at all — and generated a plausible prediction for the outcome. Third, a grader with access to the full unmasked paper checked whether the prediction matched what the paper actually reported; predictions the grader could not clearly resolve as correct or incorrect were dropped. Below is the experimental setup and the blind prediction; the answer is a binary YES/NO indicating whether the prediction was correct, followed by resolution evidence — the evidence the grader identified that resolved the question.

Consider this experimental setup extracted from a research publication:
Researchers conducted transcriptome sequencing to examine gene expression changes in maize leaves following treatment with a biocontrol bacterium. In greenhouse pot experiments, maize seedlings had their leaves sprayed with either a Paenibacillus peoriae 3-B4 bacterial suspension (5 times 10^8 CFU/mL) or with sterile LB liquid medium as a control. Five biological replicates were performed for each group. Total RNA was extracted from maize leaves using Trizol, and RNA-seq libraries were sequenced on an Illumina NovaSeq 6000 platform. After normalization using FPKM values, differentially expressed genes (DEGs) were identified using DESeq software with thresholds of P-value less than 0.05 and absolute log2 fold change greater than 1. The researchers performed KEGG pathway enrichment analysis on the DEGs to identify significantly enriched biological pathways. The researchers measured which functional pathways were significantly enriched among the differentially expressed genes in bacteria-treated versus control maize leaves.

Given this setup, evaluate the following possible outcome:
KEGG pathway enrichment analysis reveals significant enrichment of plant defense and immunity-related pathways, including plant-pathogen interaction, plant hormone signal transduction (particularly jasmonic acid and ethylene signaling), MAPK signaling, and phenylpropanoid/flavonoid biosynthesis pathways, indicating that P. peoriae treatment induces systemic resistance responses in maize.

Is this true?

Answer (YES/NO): NO